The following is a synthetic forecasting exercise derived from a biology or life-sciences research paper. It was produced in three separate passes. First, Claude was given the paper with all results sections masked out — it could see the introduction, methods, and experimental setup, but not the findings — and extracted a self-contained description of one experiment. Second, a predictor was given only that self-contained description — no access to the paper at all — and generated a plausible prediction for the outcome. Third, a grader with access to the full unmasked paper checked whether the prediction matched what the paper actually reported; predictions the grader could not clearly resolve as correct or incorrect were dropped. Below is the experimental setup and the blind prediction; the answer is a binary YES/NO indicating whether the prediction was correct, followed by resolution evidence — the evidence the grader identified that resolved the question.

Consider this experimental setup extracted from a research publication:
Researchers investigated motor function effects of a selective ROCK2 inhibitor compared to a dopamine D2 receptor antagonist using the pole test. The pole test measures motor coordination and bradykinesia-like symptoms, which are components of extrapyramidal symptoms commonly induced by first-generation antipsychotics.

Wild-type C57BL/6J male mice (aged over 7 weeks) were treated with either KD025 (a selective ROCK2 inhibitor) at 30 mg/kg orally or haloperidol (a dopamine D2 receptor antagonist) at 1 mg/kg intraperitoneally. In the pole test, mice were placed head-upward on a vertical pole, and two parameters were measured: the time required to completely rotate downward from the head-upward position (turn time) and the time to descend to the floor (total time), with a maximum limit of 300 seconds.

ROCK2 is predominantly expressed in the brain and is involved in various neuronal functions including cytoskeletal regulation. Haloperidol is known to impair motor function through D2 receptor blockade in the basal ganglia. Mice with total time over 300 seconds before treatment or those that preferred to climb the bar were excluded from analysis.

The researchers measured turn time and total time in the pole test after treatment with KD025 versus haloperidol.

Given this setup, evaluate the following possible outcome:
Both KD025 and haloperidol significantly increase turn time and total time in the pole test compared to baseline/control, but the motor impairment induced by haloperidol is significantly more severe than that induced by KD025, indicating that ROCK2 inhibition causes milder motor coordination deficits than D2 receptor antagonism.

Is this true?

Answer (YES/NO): NO